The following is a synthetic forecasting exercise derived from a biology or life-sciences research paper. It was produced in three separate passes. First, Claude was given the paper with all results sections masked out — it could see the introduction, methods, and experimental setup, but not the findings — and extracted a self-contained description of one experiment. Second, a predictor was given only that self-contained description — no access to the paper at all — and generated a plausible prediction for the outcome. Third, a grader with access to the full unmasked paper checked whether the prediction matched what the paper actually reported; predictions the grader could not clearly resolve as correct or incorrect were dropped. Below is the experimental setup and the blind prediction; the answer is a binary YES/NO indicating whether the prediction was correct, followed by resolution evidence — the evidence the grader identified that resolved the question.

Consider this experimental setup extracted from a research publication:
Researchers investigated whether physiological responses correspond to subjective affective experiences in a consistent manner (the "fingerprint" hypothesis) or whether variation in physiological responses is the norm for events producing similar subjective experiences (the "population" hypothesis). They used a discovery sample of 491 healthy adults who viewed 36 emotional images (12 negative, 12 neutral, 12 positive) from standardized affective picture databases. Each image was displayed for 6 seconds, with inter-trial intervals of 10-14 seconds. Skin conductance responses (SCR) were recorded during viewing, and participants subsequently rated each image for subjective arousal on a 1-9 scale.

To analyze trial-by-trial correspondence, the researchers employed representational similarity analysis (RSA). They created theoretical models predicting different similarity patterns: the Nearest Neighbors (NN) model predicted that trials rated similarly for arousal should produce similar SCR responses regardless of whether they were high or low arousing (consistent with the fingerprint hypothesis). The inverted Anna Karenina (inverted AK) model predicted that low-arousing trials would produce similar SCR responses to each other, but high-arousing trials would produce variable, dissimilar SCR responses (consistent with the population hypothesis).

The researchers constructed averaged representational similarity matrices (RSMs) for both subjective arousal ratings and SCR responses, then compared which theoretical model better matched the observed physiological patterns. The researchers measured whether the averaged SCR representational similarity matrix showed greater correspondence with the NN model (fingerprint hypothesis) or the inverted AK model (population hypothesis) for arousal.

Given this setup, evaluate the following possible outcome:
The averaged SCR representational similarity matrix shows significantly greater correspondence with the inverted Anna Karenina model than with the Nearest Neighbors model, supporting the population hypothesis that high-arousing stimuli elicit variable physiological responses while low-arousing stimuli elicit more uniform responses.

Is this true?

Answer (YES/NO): YES